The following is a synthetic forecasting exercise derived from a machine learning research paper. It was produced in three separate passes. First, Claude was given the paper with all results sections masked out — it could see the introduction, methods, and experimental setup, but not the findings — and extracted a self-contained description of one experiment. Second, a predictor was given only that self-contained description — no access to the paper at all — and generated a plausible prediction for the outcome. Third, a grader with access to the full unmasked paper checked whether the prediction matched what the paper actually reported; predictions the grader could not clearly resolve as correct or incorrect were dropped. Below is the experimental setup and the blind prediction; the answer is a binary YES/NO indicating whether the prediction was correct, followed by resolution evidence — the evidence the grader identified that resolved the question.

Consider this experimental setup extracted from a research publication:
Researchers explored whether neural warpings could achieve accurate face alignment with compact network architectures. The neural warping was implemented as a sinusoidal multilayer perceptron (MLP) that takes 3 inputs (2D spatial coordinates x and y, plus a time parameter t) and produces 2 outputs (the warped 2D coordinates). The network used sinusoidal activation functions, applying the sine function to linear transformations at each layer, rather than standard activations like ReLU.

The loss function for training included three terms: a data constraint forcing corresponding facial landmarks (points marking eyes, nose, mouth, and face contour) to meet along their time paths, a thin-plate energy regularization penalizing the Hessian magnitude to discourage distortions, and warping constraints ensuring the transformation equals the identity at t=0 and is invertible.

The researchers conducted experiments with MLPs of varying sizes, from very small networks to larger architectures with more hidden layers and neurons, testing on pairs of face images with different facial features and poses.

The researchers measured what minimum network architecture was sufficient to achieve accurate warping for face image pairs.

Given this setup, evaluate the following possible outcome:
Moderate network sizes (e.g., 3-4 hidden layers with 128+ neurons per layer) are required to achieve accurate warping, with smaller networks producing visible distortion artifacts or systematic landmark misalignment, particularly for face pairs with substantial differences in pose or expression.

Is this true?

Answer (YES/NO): NO